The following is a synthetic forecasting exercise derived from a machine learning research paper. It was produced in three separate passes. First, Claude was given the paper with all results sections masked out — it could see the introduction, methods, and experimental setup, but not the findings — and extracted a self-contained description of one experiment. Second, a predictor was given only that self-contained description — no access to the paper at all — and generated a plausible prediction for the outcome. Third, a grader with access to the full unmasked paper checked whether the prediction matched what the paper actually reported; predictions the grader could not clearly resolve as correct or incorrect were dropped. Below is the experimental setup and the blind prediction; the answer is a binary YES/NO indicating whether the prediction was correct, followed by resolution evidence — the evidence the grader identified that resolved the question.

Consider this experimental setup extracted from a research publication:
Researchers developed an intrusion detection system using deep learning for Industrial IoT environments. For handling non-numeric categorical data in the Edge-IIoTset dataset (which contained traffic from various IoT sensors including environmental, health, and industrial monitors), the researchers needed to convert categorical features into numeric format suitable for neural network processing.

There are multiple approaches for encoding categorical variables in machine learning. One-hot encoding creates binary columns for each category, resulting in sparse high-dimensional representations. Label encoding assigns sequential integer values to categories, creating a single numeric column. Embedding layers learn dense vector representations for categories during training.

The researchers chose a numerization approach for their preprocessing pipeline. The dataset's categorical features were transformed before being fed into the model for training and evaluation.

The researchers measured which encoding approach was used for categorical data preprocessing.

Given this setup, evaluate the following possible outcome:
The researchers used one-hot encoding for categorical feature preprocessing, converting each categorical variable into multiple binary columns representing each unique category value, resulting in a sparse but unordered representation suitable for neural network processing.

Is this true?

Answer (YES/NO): NO